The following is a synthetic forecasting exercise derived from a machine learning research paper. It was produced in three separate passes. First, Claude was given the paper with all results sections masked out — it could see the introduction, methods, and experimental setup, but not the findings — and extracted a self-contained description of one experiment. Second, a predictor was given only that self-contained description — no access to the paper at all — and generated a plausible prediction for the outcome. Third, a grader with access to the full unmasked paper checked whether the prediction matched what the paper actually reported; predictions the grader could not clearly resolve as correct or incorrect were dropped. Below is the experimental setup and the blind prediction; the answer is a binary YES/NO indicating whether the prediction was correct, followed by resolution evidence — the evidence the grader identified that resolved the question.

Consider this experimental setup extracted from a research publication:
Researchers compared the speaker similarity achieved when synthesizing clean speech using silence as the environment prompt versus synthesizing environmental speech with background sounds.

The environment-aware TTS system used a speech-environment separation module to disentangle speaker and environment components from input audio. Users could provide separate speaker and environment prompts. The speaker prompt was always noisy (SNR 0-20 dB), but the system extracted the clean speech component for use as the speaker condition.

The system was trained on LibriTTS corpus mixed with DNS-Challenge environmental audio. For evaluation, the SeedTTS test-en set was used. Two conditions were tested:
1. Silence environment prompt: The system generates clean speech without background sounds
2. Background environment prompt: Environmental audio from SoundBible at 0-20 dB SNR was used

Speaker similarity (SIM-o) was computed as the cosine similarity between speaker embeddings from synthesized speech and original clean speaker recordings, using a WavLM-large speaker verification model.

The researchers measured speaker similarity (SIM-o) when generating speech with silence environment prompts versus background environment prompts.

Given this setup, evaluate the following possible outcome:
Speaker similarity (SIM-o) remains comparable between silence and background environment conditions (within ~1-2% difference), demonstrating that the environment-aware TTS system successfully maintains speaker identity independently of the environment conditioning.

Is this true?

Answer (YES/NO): NO